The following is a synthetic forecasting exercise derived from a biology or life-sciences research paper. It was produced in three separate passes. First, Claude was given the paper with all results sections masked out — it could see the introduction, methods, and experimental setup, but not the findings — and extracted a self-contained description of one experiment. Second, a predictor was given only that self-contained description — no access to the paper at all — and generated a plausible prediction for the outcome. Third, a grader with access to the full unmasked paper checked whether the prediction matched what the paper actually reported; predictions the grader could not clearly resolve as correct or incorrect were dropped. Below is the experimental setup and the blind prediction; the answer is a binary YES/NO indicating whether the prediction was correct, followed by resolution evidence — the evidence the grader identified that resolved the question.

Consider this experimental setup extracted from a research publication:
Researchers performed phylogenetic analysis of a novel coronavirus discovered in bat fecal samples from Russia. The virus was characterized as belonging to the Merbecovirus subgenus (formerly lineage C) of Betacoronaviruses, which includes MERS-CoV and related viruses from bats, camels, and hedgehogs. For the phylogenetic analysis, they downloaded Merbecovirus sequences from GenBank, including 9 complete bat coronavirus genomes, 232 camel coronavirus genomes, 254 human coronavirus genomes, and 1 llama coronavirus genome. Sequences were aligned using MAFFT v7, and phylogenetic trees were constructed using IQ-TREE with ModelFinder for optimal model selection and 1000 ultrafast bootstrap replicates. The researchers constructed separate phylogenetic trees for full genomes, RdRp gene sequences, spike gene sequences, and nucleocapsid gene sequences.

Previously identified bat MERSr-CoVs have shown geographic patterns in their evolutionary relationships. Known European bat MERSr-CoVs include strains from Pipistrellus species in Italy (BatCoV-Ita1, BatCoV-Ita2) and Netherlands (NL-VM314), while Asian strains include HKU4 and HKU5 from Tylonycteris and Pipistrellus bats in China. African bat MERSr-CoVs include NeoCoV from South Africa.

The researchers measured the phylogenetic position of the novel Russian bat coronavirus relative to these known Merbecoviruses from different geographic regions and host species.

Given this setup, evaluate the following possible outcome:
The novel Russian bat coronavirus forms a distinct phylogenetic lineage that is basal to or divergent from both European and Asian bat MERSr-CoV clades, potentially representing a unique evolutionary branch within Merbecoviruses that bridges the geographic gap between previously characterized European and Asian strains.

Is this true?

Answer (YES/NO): NO